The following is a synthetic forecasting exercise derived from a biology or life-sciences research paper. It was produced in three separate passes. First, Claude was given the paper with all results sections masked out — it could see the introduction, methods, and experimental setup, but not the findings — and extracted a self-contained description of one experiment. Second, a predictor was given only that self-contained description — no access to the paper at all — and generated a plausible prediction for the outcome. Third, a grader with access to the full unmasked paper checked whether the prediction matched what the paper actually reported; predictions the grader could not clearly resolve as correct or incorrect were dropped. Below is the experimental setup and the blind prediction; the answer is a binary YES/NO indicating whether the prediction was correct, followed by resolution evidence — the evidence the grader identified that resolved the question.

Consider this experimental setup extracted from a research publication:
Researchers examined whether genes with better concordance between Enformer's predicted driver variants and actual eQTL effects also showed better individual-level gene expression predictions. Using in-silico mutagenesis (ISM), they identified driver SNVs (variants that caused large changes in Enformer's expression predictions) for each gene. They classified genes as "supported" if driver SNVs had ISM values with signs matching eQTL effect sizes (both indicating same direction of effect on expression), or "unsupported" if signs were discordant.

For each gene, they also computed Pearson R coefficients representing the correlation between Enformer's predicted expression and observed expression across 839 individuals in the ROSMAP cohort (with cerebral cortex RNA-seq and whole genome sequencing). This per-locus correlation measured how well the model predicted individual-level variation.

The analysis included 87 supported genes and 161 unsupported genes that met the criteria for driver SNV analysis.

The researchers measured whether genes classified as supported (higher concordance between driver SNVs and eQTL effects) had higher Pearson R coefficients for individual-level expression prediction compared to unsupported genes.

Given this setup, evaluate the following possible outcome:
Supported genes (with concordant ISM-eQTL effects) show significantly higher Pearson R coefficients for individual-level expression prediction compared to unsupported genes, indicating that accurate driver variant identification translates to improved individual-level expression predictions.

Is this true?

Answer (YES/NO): YES